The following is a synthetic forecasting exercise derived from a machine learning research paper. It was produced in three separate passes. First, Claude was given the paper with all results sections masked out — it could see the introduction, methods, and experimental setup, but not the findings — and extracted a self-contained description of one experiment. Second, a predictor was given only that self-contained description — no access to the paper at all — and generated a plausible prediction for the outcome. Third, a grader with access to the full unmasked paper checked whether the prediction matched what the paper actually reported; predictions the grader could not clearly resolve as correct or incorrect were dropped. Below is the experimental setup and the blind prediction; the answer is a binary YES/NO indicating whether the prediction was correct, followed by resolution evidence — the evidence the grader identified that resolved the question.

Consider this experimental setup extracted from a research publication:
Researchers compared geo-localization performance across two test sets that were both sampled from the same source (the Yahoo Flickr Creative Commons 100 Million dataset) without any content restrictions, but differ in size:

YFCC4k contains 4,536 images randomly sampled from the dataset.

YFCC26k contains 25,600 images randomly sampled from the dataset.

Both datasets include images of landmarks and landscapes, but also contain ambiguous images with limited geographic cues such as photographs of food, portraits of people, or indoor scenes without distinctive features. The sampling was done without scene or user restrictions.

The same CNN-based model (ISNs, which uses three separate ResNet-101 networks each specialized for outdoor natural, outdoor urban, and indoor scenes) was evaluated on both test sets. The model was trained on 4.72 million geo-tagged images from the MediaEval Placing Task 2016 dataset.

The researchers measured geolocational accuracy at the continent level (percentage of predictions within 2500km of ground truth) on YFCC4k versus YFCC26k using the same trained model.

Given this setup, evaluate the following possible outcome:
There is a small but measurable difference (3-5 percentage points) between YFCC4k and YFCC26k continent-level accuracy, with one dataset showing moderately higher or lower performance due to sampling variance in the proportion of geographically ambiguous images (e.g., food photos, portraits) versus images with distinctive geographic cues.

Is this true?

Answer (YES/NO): YES